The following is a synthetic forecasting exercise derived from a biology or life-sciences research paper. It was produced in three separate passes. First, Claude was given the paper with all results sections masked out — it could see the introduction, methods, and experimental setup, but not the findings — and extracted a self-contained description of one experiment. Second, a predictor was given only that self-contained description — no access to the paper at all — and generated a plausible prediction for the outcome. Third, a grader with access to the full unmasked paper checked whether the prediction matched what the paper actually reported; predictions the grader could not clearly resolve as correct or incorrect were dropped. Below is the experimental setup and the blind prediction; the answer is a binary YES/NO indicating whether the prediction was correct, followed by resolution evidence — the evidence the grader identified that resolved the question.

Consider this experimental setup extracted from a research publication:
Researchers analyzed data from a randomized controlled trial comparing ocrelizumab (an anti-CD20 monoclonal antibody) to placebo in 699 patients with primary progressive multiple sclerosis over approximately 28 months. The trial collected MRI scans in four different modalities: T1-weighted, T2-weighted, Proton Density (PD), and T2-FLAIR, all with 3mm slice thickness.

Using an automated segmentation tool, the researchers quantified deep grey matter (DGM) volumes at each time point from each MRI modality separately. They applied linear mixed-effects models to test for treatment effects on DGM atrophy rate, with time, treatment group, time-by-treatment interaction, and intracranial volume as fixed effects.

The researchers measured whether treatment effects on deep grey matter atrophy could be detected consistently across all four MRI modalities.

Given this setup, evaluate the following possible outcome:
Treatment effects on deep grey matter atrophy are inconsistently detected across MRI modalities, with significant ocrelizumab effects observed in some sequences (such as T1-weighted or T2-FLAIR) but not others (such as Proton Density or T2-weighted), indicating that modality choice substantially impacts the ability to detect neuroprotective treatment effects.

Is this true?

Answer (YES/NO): NO